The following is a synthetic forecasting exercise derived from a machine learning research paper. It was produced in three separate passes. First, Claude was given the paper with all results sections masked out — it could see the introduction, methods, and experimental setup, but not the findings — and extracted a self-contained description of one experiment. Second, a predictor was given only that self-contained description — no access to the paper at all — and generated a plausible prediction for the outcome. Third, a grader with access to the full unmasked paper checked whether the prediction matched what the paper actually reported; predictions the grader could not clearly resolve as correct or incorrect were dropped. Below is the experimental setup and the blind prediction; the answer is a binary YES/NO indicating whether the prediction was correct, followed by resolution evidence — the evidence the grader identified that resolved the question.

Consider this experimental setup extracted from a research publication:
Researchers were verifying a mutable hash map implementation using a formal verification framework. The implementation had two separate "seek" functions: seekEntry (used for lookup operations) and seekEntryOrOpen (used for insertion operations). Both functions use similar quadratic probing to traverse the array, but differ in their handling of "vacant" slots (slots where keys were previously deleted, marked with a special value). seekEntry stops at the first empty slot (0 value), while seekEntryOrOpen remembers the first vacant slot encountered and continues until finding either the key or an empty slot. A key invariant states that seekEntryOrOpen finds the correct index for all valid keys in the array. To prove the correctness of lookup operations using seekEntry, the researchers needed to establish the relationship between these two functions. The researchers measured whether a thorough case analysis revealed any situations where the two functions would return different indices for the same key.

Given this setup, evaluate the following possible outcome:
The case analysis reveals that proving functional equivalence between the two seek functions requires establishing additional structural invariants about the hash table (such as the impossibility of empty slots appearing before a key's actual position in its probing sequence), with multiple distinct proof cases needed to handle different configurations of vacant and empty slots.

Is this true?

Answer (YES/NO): NO